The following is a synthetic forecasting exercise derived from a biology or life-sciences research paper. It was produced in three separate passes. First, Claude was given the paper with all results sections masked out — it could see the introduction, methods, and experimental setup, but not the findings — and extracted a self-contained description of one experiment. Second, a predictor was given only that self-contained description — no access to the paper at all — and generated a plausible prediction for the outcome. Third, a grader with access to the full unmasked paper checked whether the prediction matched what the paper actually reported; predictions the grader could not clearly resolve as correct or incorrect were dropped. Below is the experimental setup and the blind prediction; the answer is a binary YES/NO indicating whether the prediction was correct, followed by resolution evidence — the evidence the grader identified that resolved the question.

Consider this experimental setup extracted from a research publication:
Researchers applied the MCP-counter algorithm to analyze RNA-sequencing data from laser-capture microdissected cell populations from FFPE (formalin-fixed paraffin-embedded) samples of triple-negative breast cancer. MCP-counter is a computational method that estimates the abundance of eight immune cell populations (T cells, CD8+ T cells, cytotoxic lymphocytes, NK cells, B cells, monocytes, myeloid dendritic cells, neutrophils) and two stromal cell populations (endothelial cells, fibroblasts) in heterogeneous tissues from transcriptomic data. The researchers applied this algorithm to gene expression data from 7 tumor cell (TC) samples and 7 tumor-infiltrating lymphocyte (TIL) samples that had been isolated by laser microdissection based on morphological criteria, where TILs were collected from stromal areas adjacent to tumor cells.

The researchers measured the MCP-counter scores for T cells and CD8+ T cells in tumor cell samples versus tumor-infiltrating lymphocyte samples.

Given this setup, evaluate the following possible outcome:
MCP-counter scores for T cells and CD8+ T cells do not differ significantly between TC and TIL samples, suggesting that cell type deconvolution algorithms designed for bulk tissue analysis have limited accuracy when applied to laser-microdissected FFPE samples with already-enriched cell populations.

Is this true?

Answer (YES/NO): NO